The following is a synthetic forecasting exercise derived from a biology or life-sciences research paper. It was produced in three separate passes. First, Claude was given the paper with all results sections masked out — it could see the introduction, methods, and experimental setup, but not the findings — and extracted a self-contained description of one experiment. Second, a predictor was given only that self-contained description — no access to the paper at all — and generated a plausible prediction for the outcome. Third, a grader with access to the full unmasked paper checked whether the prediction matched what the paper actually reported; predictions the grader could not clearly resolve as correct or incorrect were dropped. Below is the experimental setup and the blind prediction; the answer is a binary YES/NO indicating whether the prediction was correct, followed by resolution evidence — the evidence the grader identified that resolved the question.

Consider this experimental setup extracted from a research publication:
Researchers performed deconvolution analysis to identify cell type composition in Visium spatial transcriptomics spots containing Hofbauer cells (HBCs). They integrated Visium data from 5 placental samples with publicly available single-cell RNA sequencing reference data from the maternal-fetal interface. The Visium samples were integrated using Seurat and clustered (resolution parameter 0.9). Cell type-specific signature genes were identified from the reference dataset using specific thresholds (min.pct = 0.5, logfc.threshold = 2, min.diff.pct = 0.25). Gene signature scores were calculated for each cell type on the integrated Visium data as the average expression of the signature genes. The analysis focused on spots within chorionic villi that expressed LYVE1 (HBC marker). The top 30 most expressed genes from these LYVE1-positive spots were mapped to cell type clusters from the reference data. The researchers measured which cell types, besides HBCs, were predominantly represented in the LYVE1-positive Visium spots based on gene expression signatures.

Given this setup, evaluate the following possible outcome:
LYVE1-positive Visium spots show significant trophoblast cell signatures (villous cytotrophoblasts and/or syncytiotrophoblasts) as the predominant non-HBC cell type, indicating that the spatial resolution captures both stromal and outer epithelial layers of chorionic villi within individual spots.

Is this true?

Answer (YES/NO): NO